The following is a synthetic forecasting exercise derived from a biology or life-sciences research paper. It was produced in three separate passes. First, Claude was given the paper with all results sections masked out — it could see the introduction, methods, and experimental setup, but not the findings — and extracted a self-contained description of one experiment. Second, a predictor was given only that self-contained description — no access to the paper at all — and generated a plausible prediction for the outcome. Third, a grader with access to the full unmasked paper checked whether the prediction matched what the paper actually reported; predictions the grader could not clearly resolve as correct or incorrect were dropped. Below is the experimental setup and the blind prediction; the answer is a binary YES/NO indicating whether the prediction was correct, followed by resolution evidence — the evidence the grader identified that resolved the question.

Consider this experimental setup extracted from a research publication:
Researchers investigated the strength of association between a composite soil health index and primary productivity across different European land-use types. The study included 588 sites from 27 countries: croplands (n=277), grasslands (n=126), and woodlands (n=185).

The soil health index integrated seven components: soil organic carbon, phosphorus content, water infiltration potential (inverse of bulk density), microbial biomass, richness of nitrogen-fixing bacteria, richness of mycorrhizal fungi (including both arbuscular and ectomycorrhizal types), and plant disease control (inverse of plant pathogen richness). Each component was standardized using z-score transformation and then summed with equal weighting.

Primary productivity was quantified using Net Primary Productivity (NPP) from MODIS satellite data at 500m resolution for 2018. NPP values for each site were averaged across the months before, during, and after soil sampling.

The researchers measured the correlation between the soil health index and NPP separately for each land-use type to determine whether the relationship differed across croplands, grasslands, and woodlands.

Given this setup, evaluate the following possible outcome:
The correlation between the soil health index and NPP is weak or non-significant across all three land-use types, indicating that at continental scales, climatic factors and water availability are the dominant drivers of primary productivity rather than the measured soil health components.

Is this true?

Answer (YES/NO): NO